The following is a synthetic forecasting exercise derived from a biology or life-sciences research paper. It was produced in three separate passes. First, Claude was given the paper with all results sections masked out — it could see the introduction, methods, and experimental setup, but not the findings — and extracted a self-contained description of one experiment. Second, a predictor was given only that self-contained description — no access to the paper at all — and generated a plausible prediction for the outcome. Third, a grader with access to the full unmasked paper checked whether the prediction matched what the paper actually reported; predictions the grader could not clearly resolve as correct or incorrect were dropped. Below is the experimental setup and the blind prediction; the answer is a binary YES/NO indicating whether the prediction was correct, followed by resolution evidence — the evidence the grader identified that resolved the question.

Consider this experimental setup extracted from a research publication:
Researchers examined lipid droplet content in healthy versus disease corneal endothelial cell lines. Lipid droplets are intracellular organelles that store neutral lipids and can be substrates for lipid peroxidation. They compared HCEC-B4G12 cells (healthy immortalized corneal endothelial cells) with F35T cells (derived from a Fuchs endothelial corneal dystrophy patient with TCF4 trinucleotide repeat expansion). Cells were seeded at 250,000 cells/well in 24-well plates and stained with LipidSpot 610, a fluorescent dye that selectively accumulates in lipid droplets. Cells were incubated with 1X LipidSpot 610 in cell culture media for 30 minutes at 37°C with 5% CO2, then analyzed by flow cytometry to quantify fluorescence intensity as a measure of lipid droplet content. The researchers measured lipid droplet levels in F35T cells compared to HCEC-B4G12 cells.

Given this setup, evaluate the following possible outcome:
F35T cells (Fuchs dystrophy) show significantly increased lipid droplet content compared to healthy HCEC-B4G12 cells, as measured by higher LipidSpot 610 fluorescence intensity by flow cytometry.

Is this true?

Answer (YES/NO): YES